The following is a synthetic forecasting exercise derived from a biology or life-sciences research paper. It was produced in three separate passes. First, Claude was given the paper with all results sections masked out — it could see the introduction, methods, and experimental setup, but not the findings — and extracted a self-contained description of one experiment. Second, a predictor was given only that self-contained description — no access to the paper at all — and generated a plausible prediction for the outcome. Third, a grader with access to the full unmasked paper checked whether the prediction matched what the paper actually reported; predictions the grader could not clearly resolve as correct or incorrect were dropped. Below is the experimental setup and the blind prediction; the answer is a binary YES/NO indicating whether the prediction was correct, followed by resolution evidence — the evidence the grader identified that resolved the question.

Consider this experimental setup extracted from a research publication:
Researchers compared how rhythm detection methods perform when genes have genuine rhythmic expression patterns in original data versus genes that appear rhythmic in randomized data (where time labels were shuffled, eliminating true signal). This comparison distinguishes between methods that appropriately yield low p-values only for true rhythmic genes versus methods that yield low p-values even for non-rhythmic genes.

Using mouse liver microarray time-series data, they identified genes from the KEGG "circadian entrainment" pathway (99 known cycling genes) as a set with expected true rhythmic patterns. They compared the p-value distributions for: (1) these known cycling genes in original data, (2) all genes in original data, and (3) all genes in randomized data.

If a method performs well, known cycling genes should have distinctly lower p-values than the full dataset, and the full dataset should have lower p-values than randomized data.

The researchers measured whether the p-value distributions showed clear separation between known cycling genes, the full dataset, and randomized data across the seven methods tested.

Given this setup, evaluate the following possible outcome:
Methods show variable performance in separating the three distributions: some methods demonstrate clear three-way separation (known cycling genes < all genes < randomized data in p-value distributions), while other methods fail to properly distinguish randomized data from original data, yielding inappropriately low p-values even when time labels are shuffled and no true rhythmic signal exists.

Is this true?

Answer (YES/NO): YES